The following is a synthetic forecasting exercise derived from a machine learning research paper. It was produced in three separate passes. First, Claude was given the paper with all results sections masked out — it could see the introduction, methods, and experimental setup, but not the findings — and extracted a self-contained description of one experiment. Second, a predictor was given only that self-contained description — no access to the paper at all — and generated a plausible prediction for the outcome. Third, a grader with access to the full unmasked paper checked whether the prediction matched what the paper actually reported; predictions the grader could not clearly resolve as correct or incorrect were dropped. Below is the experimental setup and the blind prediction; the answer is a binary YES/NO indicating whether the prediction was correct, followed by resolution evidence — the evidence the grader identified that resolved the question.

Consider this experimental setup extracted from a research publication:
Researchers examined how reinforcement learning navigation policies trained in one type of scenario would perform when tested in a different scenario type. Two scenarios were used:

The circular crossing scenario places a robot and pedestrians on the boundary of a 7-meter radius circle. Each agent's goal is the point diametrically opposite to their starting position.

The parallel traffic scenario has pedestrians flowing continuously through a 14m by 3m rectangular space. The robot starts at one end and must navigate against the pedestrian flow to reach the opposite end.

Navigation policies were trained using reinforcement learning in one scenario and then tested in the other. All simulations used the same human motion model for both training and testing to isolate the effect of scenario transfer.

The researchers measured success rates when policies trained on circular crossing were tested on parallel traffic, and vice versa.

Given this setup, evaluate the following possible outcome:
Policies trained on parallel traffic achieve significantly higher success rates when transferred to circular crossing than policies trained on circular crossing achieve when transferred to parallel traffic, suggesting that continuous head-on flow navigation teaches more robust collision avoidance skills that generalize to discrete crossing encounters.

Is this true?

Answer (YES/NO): NO